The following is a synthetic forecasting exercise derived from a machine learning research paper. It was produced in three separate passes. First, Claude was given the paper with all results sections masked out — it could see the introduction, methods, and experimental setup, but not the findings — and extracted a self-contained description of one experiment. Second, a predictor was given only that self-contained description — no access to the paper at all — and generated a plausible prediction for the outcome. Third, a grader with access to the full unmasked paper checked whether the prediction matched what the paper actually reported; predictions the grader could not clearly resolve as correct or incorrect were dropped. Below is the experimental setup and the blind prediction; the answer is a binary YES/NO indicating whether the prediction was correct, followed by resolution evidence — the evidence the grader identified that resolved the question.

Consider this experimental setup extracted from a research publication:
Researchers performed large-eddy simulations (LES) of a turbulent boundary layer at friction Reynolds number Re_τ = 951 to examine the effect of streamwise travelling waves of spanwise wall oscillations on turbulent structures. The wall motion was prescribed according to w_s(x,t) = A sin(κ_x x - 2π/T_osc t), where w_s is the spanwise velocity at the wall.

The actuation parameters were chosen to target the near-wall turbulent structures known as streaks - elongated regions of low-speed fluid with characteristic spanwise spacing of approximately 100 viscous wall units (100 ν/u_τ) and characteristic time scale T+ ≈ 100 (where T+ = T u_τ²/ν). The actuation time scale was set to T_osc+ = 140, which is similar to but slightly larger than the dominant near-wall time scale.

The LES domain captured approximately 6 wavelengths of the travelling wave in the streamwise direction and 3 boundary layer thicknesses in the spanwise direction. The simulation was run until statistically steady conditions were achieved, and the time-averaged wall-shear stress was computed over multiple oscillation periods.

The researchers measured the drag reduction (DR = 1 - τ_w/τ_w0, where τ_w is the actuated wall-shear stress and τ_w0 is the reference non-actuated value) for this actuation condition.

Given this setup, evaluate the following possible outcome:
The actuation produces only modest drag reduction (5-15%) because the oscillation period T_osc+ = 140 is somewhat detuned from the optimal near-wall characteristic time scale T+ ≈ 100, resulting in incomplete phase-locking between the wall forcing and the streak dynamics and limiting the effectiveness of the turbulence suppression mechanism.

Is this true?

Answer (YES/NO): NO